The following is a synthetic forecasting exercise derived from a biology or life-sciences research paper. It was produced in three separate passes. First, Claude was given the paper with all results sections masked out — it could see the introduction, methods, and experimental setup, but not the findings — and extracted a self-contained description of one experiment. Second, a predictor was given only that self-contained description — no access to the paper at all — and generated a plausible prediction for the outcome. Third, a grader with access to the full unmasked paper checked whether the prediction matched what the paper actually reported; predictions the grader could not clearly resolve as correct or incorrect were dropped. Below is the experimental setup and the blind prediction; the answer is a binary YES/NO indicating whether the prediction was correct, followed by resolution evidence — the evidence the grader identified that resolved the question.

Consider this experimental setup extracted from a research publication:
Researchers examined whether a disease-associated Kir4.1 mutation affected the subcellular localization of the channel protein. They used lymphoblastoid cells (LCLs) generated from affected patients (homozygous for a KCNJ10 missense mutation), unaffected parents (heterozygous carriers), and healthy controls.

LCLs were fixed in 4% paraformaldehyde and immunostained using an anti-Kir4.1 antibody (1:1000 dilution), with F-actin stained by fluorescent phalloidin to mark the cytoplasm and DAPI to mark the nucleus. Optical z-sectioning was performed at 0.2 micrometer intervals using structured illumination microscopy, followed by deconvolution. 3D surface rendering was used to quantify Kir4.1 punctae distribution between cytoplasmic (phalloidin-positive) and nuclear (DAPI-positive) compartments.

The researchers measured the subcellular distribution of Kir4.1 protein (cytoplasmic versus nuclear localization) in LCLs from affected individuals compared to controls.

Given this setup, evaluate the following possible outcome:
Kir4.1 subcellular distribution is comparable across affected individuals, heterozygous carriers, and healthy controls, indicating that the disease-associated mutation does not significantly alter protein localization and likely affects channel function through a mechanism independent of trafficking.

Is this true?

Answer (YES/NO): NO